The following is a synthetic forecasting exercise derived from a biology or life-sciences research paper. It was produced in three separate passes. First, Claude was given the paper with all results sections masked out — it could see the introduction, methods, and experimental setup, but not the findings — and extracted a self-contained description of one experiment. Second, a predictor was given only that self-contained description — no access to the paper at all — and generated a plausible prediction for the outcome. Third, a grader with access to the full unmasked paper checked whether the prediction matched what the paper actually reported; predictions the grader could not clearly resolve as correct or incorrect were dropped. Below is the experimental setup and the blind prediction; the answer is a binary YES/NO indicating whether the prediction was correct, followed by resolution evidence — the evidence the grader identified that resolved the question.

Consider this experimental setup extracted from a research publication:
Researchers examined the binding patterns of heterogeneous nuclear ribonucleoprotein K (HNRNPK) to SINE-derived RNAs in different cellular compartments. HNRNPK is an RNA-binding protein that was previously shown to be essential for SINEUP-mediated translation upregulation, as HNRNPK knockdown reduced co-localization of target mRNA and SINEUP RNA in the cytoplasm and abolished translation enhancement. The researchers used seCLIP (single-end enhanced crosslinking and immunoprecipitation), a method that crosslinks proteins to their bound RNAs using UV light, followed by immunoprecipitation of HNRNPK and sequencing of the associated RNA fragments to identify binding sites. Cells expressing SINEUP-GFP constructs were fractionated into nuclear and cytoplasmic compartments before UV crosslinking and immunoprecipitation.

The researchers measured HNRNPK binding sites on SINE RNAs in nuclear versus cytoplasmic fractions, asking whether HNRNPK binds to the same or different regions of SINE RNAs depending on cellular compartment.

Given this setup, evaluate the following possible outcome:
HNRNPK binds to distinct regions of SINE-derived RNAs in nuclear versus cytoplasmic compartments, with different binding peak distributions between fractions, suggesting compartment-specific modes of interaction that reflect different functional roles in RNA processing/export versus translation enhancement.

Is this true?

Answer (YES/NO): YES